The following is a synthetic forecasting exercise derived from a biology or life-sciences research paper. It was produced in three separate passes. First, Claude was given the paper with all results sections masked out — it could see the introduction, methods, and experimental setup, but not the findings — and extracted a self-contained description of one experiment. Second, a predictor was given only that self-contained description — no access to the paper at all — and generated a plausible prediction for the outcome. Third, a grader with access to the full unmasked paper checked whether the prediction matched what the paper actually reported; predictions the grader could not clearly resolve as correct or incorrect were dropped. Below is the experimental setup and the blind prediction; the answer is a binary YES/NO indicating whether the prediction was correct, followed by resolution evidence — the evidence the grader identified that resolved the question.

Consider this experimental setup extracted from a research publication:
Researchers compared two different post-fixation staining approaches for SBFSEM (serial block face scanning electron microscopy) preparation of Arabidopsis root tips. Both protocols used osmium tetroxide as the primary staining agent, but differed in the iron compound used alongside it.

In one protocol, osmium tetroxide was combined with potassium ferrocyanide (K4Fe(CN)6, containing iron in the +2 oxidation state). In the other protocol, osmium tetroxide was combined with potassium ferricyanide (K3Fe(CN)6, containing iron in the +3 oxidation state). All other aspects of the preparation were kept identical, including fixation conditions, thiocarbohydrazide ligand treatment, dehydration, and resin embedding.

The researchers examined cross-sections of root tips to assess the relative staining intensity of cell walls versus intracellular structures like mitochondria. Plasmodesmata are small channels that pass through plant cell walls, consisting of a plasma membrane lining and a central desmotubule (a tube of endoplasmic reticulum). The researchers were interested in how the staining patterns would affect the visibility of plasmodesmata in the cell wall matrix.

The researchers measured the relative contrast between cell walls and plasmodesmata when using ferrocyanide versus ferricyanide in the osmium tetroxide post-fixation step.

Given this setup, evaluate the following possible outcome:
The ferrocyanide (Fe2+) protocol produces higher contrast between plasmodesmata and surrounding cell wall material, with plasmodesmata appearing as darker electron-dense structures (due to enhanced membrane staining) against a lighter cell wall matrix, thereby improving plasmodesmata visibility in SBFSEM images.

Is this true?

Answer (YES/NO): NO